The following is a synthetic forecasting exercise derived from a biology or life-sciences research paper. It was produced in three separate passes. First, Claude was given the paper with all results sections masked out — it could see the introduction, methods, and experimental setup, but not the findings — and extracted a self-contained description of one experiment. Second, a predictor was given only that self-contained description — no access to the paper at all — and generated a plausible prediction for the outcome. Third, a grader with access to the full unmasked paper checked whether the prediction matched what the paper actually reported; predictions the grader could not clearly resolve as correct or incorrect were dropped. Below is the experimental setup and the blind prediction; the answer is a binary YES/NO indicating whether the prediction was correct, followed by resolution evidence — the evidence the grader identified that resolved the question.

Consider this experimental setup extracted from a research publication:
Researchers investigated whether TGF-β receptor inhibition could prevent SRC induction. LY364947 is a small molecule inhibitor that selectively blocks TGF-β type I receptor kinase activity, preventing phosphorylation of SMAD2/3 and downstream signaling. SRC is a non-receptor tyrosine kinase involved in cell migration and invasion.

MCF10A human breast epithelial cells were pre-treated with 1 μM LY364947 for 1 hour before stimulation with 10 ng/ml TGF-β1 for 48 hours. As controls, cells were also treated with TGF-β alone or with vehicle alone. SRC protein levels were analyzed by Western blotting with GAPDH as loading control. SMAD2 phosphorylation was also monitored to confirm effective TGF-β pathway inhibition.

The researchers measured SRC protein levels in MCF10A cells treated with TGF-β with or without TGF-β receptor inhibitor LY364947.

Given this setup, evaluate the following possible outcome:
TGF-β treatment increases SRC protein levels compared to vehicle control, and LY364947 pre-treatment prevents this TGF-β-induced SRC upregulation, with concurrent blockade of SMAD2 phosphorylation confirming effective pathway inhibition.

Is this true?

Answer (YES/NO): YES